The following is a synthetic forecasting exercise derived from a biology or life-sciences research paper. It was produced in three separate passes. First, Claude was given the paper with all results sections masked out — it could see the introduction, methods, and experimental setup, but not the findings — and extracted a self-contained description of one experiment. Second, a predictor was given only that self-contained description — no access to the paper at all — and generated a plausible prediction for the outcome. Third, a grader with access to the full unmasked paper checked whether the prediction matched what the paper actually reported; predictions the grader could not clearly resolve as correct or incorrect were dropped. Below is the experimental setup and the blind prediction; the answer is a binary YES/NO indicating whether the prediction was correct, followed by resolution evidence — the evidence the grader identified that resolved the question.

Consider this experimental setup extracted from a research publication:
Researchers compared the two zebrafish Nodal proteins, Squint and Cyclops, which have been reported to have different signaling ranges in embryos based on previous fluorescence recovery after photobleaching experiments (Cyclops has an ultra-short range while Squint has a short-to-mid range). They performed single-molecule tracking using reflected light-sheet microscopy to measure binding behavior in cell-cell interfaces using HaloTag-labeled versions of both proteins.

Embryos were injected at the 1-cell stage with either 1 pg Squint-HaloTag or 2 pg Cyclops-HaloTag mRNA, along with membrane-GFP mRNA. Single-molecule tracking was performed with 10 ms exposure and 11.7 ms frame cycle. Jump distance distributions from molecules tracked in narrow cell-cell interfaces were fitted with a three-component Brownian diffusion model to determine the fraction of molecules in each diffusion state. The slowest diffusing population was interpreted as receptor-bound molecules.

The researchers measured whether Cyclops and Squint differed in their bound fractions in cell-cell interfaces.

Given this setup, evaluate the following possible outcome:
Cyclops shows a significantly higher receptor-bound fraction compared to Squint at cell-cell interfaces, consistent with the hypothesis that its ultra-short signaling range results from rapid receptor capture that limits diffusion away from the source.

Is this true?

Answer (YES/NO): YES